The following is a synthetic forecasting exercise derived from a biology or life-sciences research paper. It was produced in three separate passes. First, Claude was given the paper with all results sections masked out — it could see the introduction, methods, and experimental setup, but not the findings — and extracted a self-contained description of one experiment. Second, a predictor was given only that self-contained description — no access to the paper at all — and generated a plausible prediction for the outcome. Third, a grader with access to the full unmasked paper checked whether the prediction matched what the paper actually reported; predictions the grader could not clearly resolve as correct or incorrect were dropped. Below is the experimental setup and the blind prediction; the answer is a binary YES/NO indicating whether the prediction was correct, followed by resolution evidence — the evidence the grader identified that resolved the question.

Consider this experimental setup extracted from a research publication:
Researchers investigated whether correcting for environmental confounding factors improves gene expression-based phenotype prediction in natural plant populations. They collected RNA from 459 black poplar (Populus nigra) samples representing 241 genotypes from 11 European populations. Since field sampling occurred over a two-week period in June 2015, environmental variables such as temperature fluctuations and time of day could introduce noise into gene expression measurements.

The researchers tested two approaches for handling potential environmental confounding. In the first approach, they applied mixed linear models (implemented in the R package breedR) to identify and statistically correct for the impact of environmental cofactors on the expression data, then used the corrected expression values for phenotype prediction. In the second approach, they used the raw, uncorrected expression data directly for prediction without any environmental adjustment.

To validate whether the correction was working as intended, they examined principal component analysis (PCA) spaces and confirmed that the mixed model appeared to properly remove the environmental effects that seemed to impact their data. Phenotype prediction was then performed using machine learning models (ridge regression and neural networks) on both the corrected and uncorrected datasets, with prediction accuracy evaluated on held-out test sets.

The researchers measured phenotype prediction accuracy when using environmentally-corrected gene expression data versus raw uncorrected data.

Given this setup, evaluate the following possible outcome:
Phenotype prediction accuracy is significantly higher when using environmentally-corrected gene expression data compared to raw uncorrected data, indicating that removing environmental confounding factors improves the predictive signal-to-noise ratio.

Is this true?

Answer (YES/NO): NO